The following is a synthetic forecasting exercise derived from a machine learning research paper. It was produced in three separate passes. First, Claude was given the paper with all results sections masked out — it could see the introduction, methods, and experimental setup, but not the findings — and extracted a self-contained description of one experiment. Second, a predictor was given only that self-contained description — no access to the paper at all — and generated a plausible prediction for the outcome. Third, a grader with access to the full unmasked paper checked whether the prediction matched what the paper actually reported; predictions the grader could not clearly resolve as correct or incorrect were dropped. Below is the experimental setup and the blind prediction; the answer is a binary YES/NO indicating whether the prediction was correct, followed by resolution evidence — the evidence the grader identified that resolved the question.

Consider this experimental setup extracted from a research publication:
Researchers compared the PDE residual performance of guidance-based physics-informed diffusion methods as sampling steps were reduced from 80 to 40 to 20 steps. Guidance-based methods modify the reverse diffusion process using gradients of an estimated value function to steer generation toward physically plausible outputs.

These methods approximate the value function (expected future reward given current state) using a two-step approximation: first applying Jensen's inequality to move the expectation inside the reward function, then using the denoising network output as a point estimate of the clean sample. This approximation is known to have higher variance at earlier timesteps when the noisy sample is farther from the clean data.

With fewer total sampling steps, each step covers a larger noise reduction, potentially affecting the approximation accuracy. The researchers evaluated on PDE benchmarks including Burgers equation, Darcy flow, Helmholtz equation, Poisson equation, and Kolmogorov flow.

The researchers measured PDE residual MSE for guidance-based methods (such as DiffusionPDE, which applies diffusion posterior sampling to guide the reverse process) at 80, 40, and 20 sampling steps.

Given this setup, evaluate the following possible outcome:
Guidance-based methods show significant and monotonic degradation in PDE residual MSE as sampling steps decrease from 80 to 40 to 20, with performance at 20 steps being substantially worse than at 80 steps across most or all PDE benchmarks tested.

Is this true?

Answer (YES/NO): NO